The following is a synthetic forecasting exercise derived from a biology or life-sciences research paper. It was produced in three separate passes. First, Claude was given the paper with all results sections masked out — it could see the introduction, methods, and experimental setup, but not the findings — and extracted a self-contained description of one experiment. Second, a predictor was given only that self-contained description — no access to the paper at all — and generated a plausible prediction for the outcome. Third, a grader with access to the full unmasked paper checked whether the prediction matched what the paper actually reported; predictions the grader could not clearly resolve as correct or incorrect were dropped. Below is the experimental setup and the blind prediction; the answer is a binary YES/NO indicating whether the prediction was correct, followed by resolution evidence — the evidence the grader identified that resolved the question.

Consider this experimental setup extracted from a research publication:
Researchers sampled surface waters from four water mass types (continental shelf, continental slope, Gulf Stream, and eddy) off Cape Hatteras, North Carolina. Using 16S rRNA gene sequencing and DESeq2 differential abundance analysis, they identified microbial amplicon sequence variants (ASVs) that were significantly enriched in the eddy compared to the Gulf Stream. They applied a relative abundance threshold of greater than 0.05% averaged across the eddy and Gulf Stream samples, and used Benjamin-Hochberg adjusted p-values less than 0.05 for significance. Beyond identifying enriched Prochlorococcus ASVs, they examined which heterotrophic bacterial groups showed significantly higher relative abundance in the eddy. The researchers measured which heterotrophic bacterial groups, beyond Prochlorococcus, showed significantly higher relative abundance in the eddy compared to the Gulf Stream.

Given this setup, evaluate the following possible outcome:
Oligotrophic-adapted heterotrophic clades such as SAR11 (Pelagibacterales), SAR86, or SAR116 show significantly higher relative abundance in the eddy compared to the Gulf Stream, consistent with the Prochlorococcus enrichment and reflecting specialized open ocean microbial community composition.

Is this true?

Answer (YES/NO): NO